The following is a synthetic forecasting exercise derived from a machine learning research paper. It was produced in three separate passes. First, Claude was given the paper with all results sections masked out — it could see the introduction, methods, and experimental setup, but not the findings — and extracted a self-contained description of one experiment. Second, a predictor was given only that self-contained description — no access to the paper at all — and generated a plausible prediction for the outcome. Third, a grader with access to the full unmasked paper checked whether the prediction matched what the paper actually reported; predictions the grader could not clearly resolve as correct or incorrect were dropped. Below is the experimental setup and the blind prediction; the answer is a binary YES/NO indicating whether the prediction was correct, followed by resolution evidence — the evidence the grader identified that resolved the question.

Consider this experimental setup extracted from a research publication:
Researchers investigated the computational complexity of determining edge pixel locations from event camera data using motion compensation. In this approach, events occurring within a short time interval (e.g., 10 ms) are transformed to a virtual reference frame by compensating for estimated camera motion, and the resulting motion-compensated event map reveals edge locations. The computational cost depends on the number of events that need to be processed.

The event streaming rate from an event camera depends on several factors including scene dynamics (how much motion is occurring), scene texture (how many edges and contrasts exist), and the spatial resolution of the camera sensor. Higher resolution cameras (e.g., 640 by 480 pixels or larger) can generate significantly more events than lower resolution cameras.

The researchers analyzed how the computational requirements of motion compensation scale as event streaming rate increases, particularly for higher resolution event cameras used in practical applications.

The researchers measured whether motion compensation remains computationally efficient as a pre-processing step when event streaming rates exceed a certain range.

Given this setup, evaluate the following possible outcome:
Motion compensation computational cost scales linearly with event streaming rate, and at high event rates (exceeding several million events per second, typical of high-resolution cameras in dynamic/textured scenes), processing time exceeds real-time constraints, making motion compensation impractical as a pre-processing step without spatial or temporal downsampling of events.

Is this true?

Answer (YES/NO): NO